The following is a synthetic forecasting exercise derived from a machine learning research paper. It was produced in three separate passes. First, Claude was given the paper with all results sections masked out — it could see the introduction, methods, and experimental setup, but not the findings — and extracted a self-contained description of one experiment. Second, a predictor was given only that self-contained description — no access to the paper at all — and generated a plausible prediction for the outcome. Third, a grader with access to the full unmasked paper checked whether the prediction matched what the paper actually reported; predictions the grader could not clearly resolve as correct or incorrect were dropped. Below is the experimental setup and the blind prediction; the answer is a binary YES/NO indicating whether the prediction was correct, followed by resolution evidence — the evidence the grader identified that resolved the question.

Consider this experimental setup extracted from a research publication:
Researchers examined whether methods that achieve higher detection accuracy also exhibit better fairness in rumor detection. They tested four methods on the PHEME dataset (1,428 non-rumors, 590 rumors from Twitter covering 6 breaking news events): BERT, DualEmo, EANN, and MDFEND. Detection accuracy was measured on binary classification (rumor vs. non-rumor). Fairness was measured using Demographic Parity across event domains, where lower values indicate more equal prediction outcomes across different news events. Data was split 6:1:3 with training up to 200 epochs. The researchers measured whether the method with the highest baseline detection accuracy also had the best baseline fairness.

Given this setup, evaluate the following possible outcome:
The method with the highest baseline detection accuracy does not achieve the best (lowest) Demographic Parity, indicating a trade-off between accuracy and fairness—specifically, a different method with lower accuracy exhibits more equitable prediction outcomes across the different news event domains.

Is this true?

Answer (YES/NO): YES